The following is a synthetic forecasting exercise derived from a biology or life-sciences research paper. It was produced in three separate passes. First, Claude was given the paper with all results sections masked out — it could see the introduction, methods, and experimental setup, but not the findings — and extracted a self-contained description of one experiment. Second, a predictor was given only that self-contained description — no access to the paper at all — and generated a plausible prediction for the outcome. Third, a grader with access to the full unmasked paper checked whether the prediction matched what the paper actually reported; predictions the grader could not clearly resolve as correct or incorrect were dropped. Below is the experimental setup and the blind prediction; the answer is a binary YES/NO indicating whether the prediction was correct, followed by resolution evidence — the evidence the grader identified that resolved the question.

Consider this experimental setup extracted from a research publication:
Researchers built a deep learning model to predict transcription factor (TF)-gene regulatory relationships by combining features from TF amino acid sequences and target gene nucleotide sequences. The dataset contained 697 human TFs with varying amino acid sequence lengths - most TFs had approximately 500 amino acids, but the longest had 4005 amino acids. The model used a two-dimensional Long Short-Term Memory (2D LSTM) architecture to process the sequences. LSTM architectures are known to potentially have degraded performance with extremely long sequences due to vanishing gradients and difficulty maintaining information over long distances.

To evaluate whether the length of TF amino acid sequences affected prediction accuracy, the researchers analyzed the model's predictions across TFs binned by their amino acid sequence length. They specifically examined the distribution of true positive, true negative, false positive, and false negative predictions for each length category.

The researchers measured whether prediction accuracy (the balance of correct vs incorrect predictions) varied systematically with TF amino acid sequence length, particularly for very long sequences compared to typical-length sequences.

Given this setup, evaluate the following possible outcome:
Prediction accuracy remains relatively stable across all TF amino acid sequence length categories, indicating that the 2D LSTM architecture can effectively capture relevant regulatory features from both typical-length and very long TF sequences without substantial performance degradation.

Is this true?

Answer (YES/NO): YES